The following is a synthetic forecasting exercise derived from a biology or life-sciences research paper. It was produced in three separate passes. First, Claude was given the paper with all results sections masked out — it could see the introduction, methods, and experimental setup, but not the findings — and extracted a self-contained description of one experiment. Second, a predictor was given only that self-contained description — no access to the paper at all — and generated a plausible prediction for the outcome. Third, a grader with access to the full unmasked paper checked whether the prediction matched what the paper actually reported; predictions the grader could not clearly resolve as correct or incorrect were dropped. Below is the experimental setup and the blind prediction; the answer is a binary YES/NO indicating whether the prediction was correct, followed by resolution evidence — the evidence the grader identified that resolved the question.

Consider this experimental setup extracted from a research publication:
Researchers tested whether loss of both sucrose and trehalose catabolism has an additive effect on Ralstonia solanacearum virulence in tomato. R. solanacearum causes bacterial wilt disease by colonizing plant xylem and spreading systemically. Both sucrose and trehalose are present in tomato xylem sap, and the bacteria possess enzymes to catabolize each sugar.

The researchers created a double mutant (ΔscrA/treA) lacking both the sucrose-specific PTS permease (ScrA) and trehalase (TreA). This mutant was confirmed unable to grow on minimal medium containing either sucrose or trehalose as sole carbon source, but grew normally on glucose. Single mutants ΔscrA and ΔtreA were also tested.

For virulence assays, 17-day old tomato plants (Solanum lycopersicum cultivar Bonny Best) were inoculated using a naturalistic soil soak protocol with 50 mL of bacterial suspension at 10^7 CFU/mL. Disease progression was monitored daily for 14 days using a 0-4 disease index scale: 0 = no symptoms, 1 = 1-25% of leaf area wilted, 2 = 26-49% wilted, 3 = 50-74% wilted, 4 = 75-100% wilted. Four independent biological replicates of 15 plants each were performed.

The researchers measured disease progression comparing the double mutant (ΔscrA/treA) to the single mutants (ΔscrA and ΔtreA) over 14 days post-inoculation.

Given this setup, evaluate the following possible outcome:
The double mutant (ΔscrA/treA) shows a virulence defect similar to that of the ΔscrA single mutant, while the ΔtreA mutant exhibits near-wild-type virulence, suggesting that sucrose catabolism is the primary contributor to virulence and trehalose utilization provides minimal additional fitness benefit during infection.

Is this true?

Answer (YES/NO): NO